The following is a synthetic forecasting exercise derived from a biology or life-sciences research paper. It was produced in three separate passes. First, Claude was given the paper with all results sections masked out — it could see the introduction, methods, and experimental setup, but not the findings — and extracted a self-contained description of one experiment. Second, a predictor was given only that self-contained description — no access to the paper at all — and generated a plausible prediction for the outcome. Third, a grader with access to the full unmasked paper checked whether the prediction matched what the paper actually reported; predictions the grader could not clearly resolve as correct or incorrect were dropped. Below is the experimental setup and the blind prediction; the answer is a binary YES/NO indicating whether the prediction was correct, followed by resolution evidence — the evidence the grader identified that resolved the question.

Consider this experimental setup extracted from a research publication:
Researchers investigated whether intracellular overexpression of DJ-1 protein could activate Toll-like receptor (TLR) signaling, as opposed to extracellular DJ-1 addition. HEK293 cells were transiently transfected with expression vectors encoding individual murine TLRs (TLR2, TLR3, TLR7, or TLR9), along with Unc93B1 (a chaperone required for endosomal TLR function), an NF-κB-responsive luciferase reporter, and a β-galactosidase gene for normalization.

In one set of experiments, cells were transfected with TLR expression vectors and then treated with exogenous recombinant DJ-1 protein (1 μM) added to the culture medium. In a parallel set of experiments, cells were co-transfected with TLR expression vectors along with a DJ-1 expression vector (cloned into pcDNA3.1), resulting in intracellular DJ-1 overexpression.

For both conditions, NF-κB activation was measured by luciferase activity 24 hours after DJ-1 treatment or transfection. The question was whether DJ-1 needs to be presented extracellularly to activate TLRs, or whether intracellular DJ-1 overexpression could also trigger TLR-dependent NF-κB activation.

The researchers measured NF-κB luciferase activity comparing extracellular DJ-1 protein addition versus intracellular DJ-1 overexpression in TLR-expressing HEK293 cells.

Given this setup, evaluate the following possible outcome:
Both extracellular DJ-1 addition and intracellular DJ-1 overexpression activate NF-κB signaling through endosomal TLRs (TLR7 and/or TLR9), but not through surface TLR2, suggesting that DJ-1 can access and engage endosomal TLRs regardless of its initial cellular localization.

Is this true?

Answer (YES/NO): NO